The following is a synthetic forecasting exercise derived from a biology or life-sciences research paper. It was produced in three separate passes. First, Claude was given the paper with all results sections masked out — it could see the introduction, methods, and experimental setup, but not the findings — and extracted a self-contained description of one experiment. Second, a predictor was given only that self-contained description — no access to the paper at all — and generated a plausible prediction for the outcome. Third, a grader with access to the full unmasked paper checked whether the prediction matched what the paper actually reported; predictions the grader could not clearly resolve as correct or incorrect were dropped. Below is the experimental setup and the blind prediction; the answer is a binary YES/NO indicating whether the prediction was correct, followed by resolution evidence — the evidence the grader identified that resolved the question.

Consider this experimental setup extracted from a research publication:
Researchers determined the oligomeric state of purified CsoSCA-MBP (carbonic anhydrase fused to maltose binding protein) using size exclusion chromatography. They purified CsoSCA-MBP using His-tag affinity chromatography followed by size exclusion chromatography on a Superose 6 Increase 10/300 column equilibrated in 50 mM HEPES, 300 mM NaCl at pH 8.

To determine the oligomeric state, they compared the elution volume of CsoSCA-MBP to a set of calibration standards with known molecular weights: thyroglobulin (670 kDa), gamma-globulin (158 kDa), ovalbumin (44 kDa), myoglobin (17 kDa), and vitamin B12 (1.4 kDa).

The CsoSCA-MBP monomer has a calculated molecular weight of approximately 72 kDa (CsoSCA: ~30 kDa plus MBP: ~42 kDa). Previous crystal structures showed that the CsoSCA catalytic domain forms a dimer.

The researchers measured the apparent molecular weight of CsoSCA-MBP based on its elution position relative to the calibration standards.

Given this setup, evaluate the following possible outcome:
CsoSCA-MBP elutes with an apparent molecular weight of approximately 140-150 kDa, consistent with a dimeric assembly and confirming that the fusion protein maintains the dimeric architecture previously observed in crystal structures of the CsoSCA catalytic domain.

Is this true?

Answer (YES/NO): NO